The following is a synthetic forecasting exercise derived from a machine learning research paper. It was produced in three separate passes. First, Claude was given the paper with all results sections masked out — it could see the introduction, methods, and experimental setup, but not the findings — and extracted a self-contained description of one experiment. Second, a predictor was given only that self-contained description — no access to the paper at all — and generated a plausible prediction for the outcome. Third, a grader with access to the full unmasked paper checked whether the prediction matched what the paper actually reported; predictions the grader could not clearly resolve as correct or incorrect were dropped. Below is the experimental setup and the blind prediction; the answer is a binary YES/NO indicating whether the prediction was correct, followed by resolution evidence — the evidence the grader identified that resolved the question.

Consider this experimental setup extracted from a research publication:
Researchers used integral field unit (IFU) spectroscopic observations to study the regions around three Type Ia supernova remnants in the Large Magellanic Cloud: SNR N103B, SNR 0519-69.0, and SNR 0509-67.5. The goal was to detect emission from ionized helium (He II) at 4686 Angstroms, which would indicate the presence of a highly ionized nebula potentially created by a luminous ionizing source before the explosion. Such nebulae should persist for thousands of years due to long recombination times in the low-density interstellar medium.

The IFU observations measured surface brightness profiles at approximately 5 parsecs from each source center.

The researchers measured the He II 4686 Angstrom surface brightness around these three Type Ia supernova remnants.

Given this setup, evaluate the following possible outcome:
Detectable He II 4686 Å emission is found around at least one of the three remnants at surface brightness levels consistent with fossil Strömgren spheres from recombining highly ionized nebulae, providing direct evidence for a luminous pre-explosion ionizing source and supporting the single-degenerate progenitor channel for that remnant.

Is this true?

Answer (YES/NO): NO